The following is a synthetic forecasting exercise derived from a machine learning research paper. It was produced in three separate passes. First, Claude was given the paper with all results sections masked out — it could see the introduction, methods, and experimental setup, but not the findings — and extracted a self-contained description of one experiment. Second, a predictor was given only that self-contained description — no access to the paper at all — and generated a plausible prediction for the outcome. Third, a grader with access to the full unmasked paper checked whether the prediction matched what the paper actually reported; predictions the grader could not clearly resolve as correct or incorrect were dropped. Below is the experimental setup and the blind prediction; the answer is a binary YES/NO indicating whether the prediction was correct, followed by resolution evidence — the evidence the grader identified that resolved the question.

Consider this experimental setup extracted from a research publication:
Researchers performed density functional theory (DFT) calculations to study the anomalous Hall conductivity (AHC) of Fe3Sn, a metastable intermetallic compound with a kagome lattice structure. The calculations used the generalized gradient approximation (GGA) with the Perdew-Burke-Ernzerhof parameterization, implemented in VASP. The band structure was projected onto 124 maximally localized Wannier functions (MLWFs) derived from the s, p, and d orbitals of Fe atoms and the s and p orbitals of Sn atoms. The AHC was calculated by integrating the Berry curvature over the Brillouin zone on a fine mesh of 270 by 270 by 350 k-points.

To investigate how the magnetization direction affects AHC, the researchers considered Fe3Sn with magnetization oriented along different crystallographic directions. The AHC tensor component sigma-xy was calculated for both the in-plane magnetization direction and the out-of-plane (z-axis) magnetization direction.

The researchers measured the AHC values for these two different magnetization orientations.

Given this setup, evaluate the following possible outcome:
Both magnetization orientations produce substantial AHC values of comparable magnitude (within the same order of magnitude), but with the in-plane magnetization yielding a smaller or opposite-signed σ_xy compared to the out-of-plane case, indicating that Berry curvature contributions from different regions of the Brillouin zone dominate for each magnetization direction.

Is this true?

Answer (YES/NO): NO